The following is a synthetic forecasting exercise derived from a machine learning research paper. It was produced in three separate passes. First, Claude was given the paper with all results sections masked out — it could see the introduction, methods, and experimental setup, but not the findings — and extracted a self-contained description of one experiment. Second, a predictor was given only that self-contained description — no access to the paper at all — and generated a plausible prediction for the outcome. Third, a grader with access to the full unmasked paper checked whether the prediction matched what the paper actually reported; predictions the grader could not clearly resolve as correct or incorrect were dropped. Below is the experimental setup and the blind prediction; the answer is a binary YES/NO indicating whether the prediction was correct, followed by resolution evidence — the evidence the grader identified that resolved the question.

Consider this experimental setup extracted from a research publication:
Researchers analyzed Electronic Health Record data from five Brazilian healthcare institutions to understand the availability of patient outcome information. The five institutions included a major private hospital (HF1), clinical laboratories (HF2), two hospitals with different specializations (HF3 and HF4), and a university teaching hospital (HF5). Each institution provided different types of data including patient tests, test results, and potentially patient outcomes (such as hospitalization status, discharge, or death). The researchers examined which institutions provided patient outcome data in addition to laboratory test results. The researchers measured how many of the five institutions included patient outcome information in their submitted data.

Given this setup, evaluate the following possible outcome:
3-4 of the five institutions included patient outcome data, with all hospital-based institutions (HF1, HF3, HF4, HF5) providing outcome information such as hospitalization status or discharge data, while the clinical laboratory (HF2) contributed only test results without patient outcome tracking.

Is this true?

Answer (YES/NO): NO